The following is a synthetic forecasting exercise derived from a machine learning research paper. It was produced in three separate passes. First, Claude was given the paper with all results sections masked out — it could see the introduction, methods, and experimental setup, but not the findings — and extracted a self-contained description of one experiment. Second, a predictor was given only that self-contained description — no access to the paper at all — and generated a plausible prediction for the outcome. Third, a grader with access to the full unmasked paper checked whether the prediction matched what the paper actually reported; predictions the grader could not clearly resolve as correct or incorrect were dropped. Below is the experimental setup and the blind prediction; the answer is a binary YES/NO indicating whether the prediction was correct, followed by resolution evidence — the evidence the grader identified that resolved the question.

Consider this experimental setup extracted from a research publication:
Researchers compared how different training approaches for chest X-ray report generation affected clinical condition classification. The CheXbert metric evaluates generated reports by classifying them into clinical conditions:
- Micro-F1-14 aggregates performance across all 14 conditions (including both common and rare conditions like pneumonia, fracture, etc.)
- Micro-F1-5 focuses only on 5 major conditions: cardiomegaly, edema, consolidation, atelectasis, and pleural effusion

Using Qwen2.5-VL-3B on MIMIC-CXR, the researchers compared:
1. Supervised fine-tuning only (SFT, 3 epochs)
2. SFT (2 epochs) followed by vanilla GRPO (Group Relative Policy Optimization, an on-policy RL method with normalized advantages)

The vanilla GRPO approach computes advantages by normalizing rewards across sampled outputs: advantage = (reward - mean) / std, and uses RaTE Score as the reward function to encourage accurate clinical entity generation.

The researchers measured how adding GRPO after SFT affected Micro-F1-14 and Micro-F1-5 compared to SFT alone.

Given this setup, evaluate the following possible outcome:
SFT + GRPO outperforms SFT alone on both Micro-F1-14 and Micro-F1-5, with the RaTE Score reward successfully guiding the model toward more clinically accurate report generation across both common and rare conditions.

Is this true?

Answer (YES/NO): NO